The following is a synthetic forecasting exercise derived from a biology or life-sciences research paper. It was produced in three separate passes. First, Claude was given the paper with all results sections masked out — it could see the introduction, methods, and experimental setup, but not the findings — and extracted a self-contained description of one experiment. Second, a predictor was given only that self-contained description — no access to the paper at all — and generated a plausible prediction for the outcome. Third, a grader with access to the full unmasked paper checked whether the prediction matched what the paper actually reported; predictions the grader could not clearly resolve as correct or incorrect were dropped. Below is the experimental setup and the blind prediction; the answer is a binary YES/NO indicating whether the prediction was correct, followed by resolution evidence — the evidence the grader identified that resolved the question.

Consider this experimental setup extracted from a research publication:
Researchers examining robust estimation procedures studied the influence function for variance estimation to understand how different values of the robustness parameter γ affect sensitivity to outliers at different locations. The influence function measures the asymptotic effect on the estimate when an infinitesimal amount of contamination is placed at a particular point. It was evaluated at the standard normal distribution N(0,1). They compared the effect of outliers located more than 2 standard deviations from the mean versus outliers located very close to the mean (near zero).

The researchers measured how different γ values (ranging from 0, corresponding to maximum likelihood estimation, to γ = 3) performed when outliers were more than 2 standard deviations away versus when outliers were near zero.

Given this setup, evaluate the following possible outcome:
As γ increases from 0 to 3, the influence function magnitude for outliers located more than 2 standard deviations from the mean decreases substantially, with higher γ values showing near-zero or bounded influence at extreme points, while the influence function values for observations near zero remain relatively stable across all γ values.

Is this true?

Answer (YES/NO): NO